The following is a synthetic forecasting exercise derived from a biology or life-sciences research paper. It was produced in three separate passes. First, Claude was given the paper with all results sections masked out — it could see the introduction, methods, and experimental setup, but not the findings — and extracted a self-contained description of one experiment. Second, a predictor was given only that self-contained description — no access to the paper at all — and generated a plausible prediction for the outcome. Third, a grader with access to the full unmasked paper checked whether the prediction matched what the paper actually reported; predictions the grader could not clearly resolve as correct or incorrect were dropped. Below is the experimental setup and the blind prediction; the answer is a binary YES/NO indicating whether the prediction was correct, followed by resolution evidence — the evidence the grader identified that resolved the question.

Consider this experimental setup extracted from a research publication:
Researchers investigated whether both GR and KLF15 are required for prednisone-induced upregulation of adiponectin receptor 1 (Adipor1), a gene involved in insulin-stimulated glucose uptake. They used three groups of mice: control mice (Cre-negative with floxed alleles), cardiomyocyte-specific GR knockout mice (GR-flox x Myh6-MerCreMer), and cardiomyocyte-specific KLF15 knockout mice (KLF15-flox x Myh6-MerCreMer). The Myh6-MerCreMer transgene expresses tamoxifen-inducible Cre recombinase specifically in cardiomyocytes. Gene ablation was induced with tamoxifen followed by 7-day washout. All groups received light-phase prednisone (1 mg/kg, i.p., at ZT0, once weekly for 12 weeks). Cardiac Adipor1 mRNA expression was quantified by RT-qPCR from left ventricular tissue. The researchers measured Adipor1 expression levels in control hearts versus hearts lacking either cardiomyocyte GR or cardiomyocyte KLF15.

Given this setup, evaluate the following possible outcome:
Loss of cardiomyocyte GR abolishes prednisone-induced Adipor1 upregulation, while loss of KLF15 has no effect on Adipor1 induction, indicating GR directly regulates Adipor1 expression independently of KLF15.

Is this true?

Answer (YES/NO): NO